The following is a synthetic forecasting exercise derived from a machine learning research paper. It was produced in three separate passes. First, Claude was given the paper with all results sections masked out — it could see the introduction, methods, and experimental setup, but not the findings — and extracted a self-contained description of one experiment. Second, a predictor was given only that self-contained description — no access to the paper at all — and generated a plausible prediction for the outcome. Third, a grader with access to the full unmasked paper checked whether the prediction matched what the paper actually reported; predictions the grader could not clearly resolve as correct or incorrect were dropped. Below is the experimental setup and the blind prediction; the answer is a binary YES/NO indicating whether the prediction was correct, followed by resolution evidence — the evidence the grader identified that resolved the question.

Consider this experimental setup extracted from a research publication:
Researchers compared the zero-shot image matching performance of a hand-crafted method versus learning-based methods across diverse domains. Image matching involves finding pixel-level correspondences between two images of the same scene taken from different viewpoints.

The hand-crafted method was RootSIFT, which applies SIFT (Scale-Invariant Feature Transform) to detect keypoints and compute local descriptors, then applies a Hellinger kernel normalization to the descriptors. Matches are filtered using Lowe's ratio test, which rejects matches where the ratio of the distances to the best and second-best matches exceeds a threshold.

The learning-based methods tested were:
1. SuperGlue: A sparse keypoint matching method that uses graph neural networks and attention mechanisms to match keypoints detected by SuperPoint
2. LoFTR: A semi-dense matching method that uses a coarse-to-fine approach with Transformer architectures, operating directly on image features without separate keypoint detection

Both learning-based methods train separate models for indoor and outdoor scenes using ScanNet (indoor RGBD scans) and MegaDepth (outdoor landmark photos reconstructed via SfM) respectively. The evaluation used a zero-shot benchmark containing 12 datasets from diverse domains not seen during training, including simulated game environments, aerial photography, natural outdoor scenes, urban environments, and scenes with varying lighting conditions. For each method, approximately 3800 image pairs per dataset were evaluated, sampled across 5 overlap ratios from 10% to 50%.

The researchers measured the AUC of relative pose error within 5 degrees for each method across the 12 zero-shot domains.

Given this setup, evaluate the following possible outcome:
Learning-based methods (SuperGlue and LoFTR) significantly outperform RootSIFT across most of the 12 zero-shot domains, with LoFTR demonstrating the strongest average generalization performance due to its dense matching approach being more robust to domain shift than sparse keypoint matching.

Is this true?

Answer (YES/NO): NO